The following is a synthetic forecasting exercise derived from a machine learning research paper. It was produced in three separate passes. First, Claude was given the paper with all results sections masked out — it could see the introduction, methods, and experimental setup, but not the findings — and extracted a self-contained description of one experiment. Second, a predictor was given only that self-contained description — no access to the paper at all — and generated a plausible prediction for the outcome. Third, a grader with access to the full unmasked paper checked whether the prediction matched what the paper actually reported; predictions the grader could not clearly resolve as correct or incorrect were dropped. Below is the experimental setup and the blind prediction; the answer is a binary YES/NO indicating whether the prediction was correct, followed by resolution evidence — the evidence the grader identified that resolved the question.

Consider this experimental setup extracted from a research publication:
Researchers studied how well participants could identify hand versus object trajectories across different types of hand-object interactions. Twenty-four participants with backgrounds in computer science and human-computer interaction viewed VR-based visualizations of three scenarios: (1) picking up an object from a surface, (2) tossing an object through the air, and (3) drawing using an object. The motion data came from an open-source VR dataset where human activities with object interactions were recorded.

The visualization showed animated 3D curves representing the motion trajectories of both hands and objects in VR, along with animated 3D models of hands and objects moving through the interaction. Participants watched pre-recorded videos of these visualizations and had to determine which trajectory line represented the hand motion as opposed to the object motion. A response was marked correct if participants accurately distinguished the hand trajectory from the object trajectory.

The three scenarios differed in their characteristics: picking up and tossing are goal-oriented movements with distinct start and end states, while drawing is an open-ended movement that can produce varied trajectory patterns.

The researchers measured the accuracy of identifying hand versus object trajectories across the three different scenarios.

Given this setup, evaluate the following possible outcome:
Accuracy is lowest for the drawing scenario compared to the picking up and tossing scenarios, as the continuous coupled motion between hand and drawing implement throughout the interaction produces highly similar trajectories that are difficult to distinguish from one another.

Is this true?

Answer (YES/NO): YES